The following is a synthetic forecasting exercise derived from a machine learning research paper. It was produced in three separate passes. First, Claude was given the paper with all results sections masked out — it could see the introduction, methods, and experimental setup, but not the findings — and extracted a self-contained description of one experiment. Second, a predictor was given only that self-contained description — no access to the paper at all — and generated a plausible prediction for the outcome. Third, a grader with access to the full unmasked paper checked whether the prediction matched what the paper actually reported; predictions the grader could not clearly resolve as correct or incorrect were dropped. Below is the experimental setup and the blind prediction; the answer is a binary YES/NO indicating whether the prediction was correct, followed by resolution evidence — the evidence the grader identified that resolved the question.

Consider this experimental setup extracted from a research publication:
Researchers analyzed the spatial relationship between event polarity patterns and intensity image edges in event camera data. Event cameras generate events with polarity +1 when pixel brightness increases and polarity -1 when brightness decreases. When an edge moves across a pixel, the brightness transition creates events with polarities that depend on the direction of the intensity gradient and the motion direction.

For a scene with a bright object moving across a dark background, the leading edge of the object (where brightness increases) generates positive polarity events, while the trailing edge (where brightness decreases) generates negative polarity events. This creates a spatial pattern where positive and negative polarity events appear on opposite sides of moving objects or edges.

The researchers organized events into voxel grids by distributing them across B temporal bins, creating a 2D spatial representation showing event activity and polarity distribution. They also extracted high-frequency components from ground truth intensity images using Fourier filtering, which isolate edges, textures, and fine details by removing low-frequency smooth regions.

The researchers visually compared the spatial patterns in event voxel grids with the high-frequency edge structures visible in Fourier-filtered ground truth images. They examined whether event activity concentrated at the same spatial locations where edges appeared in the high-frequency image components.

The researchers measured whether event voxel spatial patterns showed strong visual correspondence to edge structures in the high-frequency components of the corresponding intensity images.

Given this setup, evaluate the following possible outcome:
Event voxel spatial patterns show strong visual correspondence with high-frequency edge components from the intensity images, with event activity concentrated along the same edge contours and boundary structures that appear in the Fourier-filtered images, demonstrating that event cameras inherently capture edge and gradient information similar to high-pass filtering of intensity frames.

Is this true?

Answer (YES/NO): YES